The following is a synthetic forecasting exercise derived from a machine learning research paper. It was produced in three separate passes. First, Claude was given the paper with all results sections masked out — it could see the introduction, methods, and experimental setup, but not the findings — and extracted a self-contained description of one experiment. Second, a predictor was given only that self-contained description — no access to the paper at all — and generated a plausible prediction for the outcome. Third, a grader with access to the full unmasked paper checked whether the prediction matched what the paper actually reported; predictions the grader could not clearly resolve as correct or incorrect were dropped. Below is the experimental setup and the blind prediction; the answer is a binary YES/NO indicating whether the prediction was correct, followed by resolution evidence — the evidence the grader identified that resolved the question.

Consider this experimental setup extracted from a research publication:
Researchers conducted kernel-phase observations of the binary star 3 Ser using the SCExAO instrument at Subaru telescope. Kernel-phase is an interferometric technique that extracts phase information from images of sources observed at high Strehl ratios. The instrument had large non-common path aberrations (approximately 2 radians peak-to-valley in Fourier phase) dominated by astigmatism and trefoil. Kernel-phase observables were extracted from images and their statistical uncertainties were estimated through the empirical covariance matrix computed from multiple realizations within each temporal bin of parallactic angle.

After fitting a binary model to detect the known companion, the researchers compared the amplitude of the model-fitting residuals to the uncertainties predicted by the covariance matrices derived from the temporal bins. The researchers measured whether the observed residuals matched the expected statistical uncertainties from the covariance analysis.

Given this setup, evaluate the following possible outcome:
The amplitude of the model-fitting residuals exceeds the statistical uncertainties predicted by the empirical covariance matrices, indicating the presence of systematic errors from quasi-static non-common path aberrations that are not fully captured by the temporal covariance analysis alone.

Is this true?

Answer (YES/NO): YES